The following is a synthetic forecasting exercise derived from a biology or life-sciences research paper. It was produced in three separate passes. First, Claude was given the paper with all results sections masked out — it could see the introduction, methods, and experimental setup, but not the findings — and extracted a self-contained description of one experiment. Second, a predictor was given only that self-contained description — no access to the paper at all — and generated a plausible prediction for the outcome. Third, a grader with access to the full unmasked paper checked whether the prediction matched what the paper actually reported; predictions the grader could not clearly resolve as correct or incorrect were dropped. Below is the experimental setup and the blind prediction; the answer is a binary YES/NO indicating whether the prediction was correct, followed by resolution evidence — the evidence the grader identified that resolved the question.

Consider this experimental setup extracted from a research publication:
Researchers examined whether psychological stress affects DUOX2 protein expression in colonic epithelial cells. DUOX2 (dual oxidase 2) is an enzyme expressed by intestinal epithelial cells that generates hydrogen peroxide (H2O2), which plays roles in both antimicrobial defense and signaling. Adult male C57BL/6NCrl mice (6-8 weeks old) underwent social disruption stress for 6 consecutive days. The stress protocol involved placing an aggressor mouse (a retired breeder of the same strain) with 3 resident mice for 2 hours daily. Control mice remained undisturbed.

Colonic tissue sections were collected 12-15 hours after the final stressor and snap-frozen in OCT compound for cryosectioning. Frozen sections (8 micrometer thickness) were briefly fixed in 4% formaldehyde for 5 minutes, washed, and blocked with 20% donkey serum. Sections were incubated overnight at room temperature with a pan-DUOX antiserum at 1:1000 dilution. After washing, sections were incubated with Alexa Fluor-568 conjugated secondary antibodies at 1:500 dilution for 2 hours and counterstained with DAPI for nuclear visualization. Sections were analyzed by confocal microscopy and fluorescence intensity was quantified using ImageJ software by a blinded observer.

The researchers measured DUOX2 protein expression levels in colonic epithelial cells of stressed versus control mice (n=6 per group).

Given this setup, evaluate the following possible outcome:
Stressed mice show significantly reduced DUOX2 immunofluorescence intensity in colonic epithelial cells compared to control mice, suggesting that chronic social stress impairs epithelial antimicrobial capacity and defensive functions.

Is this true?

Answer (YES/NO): NO